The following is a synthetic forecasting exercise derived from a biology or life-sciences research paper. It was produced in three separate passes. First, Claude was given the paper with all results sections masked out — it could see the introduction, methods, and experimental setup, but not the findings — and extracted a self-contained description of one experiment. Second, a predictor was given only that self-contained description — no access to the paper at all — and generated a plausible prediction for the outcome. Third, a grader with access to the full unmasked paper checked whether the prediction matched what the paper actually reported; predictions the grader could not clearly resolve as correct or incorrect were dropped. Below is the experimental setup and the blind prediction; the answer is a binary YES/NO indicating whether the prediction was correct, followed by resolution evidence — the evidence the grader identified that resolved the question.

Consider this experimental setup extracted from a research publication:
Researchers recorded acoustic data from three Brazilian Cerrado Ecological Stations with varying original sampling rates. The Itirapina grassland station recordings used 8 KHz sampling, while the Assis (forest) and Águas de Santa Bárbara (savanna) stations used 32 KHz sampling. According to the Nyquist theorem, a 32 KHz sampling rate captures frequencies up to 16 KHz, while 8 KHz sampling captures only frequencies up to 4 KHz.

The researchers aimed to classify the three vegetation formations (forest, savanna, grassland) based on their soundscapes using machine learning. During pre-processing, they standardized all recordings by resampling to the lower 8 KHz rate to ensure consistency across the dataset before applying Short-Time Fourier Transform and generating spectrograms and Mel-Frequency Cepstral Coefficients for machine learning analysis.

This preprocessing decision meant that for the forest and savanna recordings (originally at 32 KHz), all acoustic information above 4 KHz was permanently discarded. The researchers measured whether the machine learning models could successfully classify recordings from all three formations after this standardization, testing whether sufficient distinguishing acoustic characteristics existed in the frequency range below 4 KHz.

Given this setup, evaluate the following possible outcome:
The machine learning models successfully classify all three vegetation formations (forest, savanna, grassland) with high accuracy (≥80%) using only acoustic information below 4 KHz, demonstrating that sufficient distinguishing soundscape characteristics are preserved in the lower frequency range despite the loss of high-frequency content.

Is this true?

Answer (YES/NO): YES